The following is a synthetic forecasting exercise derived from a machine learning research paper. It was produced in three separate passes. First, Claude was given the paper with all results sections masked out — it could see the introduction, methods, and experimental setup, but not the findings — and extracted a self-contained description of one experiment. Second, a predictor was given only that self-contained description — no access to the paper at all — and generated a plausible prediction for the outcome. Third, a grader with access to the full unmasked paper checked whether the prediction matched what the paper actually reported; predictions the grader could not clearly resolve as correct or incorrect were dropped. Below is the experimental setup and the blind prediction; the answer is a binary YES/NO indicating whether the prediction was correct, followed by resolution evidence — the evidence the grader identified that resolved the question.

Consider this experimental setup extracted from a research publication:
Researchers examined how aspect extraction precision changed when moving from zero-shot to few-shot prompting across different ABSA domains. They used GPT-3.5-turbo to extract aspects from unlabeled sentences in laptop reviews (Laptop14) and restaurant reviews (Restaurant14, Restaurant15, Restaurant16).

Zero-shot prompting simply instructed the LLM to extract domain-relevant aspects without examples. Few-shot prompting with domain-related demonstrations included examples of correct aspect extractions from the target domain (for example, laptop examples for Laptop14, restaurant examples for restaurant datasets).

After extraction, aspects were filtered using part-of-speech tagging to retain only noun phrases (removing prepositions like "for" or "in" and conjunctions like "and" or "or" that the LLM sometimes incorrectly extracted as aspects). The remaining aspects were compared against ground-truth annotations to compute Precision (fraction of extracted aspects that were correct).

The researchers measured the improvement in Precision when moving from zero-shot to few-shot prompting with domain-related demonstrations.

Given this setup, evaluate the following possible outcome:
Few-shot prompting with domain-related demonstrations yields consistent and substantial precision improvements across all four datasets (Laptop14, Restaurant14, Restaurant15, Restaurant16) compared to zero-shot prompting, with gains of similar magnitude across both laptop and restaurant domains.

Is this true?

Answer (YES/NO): NO